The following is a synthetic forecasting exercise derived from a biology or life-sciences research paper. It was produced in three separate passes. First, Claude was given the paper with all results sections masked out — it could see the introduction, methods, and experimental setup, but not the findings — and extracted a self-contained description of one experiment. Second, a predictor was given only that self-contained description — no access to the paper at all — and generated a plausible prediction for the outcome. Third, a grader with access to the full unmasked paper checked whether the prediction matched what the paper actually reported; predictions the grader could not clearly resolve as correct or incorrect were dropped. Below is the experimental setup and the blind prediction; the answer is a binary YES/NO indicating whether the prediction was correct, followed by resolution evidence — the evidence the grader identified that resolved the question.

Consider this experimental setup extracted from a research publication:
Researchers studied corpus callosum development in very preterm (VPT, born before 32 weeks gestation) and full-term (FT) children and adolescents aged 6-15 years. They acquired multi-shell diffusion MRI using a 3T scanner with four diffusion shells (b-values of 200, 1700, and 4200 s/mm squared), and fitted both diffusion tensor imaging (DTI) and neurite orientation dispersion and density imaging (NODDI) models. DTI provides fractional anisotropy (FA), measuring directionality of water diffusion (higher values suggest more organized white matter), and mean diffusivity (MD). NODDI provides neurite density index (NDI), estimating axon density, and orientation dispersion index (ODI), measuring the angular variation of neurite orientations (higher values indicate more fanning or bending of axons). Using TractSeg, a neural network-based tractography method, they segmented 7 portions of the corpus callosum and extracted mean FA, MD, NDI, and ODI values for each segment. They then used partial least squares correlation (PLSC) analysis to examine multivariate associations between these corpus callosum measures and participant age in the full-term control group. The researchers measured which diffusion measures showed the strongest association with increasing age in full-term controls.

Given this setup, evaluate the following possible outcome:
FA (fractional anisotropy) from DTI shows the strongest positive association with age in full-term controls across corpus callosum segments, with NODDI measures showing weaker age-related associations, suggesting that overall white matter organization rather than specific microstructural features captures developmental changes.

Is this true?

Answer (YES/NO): NO